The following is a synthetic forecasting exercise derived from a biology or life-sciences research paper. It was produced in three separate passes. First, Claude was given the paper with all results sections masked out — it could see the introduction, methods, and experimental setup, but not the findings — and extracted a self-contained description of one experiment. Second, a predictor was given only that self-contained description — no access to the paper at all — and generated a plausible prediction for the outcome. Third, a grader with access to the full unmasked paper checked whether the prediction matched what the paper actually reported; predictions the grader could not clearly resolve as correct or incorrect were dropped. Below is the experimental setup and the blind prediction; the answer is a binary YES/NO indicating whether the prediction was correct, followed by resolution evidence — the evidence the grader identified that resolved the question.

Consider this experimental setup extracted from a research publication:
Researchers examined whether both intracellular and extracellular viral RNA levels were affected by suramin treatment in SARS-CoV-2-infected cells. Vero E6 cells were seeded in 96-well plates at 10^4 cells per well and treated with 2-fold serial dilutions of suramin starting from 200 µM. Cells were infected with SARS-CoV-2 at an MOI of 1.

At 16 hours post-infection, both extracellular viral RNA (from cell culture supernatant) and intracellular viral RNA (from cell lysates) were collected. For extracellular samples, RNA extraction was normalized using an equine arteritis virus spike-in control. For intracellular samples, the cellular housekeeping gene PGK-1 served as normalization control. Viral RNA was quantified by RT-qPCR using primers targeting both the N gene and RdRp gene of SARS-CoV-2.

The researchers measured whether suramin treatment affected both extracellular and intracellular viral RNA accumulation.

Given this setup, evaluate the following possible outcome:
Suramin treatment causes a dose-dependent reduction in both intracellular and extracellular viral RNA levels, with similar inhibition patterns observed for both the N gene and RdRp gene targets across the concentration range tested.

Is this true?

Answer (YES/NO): YES